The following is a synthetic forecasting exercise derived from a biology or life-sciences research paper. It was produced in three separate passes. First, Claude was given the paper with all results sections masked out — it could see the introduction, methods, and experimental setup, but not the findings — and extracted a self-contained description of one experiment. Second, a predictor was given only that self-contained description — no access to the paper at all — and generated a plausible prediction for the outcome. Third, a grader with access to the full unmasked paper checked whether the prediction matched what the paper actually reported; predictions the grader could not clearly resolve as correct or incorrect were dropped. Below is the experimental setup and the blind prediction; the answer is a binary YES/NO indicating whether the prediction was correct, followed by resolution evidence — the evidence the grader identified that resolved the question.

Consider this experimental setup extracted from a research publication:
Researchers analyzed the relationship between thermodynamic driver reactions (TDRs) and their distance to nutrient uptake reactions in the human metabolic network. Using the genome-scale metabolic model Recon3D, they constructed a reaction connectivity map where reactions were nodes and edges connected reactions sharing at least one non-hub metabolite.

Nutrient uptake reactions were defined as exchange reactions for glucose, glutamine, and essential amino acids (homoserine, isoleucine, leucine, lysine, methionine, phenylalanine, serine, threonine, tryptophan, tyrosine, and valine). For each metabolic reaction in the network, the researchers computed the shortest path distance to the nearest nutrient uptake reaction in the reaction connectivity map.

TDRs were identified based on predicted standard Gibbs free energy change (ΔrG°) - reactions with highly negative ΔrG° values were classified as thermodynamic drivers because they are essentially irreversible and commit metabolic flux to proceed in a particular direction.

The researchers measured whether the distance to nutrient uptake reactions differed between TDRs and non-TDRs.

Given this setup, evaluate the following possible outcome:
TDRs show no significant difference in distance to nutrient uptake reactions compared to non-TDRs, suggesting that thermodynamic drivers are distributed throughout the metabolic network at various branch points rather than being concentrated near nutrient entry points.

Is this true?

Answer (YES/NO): NO